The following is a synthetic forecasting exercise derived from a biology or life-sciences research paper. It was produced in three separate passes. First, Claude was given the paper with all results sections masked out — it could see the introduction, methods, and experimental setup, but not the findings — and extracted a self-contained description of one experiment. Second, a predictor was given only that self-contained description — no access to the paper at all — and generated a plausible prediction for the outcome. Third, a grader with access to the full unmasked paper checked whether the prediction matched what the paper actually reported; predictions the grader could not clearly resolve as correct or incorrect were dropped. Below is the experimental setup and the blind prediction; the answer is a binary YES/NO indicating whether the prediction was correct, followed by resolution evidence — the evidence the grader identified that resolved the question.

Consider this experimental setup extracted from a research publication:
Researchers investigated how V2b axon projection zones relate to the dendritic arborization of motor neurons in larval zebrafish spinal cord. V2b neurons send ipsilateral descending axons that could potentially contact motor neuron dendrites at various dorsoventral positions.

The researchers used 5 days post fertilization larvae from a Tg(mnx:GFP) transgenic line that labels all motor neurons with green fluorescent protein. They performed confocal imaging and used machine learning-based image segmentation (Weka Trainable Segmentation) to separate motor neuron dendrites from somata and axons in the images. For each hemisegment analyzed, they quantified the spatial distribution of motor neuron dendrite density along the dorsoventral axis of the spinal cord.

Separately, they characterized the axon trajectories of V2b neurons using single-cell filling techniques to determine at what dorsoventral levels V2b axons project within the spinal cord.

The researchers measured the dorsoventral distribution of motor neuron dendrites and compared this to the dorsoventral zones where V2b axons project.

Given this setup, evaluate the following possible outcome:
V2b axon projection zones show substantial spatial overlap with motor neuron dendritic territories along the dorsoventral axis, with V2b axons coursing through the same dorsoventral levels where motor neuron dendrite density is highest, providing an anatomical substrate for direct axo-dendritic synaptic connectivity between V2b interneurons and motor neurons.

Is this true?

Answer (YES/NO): YES